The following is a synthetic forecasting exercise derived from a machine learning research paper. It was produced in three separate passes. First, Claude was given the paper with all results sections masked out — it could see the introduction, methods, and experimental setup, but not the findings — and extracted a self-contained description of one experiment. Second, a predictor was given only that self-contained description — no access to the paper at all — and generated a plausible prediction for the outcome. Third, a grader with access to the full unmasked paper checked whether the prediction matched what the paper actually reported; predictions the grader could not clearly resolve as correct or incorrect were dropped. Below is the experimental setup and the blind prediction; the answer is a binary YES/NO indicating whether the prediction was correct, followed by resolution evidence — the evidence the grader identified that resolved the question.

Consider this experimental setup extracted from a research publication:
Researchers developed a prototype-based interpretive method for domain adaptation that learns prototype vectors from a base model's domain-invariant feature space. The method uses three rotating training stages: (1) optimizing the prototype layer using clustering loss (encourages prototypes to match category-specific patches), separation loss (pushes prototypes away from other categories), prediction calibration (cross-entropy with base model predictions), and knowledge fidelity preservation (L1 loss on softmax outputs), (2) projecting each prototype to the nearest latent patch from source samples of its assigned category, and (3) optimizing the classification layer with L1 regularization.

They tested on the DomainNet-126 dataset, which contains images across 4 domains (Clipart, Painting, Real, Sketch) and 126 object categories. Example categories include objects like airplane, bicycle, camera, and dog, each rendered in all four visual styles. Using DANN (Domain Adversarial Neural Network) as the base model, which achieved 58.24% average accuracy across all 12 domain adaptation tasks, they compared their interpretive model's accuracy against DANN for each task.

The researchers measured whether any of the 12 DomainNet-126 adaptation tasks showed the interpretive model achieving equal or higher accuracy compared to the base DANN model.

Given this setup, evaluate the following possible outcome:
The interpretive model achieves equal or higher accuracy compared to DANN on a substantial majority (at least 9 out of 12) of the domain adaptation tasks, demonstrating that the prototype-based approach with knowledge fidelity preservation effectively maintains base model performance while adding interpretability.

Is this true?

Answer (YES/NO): NO